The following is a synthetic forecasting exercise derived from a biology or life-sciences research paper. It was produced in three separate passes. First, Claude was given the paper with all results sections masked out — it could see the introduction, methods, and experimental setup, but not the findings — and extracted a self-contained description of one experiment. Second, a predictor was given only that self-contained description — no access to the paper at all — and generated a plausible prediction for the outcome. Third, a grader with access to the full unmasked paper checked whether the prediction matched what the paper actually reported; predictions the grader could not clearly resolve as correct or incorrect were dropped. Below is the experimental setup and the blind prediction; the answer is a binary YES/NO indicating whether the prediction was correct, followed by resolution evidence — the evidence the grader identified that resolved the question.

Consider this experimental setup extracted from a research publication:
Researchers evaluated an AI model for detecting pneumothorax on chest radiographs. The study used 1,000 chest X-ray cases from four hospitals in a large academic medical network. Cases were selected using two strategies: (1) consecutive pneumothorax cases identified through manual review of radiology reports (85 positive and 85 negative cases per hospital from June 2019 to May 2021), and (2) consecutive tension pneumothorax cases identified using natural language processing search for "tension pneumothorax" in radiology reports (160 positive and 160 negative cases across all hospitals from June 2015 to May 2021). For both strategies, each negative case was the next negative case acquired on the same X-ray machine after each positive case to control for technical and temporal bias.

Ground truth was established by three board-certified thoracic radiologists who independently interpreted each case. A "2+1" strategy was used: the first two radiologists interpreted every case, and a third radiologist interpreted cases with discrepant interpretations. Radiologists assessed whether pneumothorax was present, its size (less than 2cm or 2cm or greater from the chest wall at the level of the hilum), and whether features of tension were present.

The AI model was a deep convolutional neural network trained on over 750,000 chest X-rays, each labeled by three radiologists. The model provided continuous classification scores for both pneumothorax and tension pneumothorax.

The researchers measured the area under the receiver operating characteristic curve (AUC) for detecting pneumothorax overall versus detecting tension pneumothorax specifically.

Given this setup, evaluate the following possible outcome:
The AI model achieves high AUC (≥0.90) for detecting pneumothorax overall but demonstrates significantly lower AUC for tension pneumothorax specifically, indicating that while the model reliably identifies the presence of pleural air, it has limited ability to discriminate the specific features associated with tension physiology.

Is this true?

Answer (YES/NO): NO